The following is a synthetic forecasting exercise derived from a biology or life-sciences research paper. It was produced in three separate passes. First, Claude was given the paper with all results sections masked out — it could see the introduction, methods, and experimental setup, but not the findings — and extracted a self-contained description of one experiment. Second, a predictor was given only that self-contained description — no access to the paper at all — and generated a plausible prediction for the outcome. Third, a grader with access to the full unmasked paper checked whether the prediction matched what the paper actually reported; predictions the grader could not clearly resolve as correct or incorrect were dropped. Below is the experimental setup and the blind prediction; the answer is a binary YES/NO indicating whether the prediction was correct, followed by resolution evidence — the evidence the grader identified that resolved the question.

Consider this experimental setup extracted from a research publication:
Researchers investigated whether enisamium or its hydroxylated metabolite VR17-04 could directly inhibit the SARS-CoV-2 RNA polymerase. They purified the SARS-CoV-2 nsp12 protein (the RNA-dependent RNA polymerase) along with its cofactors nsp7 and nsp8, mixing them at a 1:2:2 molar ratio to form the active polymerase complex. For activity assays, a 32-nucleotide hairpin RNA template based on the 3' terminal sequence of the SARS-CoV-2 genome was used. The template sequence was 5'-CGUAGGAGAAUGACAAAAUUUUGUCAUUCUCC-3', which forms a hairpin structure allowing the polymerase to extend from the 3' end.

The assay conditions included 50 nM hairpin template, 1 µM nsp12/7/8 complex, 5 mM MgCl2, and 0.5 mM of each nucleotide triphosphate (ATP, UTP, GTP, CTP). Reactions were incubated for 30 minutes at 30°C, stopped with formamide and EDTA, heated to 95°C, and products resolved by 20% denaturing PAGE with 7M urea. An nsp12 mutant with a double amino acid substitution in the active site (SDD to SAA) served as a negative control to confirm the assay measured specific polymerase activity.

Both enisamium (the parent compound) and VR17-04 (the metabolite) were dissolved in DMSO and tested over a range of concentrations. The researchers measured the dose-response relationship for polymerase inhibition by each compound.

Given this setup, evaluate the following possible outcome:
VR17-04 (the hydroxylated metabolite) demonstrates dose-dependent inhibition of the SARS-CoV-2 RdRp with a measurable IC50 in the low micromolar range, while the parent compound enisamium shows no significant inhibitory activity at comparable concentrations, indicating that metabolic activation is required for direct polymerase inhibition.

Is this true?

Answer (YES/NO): NO